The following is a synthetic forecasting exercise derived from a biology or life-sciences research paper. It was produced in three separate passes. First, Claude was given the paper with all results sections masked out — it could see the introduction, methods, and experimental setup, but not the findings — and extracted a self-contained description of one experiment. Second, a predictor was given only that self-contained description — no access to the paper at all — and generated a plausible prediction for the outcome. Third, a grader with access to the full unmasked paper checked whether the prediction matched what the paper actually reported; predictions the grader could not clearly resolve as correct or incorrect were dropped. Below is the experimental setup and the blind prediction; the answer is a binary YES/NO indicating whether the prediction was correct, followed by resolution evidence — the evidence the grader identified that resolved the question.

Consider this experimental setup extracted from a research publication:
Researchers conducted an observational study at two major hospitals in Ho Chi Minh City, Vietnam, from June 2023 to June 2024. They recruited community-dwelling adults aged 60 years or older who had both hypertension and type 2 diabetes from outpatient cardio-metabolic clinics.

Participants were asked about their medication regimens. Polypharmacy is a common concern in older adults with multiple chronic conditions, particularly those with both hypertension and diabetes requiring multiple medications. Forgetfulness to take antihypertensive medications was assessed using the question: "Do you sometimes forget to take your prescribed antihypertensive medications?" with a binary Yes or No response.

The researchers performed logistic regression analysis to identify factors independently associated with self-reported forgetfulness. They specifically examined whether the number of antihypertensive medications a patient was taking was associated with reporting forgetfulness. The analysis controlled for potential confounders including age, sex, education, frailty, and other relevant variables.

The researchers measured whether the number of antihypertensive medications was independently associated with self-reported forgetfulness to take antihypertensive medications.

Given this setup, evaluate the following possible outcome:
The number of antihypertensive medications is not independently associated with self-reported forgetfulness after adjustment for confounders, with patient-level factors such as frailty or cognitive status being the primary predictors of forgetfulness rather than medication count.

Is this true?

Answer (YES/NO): NO